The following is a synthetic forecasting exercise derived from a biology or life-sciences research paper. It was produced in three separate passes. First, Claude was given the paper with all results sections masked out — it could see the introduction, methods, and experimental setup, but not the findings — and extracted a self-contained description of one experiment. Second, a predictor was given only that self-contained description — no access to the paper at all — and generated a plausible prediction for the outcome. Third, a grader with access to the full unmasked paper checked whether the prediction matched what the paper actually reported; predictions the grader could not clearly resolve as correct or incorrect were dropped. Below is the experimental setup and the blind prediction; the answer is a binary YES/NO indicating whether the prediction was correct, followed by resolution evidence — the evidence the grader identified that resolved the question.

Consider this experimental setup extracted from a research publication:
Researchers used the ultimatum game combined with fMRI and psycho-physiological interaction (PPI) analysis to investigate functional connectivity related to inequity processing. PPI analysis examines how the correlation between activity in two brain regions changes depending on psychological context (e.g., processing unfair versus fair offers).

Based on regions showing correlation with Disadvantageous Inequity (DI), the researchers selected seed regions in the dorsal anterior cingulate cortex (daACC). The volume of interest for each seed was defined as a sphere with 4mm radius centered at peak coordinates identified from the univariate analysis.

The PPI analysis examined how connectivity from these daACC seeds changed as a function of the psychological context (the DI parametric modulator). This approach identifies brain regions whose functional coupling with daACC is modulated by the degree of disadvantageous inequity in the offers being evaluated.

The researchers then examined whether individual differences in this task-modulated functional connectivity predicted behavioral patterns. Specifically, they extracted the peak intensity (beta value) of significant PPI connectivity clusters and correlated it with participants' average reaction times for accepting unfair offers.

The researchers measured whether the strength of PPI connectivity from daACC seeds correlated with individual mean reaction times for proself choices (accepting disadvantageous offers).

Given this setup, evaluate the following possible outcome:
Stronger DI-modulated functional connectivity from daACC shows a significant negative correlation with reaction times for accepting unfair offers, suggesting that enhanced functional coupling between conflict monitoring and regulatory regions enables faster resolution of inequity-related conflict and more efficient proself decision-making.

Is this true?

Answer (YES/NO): NO